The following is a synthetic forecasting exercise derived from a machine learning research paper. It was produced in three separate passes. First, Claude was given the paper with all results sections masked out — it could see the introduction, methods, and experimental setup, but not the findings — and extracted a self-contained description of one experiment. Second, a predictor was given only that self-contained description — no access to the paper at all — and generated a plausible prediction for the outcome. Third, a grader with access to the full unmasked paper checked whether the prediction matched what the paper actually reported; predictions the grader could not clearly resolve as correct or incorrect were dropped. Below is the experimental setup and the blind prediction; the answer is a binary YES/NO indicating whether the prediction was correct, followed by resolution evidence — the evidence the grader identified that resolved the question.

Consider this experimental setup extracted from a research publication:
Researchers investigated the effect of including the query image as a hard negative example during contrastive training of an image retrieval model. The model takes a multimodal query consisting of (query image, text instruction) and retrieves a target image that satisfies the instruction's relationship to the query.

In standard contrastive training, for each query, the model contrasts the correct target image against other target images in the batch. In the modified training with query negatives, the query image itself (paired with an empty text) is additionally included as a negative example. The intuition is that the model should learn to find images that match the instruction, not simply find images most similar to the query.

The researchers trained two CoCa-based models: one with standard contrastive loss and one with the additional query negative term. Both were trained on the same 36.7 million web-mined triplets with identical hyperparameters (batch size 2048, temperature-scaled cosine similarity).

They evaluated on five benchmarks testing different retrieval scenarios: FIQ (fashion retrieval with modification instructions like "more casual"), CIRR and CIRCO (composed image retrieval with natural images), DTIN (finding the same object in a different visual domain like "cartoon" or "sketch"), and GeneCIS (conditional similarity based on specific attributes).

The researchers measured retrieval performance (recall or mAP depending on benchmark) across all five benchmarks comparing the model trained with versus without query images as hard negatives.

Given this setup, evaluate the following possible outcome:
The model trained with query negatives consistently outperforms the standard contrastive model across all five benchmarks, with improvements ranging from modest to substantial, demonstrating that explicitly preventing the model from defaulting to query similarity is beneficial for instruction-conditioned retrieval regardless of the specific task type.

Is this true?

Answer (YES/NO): YES